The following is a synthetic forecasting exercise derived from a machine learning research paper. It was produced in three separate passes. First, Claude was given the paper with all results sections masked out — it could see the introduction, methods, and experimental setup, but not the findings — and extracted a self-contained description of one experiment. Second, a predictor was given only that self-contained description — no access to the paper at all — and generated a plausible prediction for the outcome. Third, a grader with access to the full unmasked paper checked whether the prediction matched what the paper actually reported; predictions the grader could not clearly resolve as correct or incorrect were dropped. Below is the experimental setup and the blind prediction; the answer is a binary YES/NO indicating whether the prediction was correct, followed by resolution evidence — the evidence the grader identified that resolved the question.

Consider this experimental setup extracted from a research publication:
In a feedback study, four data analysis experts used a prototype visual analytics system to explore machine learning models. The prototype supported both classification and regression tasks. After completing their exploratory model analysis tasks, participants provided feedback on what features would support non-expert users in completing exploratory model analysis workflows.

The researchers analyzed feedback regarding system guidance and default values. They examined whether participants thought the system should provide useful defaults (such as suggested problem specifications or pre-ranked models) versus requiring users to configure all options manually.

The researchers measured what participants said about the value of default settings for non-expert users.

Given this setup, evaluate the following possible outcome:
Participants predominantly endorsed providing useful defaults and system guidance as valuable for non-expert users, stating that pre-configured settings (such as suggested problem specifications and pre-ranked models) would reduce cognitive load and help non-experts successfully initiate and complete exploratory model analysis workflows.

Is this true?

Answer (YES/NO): NO